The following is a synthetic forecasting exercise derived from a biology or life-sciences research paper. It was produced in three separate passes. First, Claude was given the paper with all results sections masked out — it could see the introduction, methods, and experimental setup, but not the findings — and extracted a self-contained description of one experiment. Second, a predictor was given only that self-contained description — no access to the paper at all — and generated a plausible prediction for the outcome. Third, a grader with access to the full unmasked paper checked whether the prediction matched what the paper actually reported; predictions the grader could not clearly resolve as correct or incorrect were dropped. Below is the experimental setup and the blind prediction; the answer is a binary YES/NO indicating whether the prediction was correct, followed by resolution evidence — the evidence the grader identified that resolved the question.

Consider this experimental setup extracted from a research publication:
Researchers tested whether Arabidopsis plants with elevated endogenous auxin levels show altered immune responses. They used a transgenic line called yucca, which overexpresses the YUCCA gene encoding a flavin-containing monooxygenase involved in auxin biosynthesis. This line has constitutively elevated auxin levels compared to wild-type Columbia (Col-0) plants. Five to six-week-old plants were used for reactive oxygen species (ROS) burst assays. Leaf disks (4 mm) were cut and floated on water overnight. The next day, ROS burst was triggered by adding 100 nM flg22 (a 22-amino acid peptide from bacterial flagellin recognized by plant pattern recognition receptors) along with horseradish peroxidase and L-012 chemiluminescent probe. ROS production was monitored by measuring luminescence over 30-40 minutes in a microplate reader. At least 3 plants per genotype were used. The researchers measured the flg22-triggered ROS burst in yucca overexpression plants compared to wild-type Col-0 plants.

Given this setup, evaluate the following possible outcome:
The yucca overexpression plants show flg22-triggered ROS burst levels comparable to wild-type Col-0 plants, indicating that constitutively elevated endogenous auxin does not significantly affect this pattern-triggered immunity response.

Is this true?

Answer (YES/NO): NO